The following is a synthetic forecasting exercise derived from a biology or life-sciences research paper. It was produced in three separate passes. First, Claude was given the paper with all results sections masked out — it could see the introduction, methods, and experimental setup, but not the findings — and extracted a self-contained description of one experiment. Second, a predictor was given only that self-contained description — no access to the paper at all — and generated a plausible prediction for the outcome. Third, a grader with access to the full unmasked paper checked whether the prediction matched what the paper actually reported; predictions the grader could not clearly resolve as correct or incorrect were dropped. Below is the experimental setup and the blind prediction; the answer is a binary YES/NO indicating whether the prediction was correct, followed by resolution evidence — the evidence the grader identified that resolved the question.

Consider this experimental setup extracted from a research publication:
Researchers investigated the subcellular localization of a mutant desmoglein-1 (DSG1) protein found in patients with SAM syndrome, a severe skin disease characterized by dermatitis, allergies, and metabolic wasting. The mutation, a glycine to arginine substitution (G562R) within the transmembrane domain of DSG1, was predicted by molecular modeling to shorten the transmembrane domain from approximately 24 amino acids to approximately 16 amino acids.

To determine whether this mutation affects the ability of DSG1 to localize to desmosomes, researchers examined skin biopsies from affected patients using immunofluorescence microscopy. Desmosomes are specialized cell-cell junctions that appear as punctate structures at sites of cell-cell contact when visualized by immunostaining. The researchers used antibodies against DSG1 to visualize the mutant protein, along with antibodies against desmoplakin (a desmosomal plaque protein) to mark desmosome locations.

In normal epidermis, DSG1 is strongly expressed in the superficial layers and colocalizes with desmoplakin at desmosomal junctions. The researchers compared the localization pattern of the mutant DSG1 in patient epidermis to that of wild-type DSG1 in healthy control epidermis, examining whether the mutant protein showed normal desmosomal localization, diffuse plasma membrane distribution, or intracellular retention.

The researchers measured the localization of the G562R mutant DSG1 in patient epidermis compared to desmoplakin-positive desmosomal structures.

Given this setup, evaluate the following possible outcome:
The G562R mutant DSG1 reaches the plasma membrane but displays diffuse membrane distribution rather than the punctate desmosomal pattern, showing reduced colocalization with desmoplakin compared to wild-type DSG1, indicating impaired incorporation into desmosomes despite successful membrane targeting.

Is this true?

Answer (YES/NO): NO